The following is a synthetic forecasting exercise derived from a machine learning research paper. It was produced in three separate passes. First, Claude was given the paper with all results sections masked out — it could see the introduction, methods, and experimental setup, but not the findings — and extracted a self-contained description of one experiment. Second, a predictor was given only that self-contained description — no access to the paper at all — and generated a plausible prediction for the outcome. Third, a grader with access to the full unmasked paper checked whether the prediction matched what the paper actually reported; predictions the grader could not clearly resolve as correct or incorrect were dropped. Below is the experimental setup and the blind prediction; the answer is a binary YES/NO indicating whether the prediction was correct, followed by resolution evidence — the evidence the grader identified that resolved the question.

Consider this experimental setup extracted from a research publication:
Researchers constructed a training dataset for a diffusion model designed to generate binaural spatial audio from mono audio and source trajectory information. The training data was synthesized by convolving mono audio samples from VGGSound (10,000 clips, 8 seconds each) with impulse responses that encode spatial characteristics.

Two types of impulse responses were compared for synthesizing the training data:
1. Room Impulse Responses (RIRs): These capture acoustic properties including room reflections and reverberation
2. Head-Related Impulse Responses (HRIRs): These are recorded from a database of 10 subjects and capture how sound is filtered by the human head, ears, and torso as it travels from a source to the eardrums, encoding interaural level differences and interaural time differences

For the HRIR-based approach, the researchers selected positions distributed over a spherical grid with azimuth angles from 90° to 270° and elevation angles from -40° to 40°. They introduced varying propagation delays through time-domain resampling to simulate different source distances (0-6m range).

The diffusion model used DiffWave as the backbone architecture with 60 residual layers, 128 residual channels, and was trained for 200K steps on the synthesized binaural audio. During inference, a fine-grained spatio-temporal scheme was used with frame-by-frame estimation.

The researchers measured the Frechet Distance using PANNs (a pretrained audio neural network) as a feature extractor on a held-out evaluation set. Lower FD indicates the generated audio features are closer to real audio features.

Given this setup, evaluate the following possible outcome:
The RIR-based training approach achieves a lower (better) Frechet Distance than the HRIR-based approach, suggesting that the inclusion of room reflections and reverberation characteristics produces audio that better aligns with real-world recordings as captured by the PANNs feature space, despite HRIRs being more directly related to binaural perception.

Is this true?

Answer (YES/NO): NO